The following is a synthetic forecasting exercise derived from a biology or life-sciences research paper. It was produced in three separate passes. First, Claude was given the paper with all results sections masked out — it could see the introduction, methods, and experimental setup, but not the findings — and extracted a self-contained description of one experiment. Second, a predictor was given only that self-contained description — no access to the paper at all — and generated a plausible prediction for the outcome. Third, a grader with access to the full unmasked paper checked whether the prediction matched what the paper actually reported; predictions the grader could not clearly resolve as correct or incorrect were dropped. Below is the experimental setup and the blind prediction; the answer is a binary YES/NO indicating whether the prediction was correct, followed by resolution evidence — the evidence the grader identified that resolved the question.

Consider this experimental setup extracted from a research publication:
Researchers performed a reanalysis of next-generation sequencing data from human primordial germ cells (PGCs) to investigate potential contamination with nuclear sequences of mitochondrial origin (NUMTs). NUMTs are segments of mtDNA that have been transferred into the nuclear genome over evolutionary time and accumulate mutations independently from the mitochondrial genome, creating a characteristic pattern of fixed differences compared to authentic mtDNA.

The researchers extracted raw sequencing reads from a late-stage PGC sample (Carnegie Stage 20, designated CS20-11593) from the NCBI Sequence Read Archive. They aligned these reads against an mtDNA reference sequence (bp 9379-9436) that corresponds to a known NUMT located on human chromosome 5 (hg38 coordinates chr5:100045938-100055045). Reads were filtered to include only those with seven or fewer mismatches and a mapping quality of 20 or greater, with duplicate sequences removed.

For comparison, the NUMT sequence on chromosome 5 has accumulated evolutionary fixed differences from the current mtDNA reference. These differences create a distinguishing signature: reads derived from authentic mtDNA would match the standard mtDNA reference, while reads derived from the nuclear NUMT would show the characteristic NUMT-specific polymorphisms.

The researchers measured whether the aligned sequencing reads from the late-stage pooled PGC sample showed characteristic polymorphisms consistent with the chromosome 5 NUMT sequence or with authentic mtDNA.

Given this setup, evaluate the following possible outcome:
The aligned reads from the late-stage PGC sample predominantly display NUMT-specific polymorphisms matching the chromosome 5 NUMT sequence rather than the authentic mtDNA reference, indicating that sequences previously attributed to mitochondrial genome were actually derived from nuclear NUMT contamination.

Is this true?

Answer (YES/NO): NO